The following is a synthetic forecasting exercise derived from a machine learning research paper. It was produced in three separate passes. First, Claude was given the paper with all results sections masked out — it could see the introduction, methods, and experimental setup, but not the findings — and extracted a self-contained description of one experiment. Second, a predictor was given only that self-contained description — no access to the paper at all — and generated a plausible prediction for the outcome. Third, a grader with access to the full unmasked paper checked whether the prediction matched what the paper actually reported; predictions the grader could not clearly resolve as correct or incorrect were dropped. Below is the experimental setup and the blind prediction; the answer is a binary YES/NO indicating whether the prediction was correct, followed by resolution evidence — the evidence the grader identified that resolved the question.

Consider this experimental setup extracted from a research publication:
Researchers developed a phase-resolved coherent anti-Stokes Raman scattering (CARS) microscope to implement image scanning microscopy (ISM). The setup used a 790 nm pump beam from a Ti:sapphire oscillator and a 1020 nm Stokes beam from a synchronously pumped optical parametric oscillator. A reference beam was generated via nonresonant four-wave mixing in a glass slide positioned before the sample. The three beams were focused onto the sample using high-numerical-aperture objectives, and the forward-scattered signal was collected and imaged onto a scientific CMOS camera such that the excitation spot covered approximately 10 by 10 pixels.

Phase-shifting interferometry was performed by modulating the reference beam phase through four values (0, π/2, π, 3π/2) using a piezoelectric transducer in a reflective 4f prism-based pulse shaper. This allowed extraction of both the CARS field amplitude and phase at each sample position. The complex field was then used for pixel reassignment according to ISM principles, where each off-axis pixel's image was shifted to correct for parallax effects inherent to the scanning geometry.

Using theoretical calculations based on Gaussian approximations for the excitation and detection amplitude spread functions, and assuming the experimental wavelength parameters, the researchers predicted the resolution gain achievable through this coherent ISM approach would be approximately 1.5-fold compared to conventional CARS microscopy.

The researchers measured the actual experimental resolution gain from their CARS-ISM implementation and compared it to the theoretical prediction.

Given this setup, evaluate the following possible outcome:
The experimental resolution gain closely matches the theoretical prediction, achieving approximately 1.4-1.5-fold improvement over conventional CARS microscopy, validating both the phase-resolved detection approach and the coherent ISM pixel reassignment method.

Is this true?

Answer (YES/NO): NO